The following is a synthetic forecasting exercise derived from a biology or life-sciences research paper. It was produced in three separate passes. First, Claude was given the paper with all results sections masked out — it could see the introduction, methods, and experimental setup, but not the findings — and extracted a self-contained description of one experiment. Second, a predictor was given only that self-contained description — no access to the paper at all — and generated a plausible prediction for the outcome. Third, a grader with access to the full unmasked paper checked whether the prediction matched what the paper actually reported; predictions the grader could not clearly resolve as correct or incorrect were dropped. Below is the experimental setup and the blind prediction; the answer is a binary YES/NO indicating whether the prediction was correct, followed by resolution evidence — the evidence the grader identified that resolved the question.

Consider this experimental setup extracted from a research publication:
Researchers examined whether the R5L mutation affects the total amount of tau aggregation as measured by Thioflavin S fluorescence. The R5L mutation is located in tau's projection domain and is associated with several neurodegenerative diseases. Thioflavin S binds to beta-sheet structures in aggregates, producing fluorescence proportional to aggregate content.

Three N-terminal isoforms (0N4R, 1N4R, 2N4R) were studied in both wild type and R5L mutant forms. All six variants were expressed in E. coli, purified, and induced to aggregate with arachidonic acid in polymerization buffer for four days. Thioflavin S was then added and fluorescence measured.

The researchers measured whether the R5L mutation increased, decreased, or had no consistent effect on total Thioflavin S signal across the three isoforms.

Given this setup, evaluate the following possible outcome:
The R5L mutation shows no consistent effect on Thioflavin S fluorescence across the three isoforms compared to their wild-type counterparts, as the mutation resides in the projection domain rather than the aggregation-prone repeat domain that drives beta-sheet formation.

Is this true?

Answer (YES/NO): NO